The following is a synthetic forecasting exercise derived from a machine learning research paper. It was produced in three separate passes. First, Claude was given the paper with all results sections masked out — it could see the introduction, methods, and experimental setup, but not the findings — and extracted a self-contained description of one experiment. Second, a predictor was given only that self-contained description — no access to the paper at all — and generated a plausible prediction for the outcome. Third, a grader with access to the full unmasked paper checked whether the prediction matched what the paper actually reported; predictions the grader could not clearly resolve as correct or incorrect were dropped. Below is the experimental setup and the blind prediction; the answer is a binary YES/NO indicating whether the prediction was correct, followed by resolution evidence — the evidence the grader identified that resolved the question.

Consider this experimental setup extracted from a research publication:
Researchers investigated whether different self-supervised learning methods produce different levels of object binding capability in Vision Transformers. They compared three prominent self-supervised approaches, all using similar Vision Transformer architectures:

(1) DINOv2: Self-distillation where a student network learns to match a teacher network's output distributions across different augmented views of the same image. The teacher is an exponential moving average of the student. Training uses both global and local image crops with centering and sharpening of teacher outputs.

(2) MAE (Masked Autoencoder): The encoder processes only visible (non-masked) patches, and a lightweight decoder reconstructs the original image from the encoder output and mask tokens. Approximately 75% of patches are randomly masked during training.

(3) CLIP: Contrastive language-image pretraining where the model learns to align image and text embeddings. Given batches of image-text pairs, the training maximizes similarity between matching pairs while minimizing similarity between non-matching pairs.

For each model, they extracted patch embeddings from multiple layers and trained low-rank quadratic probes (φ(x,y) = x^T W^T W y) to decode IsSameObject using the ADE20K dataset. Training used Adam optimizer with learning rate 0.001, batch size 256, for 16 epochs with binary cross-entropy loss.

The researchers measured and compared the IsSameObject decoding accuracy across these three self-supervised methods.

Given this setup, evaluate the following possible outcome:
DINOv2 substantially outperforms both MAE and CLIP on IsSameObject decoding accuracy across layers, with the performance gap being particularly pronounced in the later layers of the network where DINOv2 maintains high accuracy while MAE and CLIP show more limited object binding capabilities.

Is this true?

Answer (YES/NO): YES